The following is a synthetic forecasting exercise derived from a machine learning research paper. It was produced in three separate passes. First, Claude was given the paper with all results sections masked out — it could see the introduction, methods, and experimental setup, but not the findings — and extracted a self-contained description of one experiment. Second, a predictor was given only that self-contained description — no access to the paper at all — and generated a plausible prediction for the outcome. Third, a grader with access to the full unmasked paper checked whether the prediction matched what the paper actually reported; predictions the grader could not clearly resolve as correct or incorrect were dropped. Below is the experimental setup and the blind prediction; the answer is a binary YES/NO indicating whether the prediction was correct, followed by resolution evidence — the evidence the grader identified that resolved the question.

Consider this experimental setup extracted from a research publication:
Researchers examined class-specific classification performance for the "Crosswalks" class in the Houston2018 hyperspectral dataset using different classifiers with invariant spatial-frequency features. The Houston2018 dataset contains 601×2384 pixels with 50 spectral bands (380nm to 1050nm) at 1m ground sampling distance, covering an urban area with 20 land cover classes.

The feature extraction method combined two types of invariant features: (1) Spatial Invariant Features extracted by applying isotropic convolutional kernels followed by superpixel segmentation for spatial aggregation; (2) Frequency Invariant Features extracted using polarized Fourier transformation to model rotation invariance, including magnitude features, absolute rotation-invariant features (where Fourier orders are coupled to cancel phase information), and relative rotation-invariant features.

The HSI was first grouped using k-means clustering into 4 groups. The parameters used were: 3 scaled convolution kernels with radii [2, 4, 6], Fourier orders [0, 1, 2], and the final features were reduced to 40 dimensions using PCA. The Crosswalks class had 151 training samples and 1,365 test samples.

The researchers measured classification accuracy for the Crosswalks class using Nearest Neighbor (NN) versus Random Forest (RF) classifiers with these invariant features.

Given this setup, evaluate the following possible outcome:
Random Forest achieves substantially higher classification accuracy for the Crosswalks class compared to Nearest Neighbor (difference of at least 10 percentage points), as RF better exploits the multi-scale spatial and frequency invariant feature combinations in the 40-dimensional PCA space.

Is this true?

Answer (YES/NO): NO